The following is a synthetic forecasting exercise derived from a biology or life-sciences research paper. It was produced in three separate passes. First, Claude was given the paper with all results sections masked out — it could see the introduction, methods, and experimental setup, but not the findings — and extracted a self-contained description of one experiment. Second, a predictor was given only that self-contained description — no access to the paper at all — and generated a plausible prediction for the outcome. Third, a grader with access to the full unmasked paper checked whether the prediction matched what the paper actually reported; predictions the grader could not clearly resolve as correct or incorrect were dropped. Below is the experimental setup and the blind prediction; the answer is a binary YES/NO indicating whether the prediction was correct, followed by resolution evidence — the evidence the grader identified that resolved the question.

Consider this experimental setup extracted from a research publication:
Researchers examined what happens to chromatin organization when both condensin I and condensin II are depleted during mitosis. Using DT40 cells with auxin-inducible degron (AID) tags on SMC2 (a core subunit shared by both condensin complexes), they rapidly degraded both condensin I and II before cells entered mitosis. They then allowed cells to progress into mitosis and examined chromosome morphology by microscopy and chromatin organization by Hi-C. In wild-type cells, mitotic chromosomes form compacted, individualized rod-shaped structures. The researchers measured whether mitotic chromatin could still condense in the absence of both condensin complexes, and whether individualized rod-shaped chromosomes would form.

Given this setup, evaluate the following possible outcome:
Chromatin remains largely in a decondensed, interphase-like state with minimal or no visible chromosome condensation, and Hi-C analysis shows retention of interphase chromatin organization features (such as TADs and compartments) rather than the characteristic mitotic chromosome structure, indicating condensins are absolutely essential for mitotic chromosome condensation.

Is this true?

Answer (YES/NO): NO